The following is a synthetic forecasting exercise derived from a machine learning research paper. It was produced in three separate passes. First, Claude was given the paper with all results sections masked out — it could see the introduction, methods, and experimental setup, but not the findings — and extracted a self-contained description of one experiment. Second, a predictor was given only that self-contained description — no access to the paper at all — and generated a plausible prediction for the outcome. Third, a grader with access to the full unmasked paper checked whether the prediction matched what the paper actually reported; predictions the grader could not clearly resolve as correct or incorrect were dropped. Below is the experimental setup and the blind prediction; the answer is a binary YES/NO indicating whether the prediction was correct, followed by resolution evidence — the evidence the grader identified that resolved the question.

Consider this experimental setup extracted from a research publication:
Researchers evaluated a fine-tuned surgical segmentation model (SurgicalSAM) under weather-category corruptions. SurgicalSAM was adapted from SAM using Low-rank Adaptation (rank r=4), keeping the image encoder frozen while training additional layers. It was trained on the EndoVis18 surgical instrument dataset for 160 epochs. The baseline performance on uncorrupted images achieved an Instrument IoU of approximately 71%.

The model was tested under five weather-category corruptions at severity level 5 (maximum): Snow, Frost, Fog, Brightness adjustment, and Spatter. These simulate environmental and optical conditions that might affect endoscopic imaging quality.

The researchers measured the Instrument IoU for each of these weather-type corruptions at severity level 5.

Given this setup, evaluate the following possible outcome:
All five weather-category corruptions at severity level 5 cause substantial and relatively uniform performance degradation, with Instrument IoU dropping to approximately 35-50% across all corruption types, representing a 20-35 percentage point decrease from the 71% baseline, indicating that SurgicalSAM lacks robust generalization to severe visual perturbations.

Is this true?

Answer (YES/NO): NO